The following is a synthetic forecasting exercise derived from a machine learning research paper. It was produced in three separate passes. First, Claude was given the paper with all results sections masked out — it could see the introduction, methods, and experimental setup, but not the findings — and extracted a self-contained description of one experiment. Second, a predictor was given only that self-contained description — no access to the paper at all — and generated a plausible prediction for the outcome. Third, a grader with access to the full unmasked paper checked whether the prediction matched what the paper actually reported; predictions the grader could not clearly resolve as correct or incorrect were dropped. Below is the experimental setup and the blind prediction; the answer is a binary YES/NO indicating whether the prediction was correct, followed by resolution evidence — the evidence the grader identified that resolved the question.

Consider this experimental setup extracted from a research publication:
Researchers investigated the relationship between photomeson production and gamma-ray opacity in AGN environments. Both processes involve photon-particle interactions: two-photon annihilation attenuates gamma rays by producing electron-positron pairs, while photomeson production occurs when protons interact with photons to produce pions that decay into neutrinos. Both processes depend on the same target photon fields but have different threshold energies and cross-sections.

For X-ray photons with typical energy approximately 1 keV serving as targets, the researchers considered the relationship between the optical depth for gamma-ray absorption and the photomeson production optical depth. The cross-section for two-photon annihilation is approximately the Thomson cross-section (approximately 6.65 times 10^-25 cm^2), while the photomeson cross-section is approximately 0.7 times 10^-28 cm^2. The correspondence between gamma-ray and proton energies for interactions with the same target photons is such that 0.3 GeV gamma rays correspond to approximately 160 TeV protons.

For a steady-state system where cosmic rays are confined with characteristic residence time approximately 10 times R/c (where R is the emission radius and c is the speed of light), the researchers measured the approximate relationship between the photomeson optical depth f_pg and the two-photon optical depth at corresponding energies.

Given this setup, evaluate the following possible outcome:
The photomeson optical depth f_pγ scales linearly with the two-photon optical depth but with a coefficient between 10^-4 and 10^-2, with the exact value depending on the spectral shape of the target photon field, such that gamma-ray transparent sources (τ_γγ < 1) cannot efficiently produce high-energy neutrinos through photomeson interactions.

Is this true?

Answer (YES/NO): YES